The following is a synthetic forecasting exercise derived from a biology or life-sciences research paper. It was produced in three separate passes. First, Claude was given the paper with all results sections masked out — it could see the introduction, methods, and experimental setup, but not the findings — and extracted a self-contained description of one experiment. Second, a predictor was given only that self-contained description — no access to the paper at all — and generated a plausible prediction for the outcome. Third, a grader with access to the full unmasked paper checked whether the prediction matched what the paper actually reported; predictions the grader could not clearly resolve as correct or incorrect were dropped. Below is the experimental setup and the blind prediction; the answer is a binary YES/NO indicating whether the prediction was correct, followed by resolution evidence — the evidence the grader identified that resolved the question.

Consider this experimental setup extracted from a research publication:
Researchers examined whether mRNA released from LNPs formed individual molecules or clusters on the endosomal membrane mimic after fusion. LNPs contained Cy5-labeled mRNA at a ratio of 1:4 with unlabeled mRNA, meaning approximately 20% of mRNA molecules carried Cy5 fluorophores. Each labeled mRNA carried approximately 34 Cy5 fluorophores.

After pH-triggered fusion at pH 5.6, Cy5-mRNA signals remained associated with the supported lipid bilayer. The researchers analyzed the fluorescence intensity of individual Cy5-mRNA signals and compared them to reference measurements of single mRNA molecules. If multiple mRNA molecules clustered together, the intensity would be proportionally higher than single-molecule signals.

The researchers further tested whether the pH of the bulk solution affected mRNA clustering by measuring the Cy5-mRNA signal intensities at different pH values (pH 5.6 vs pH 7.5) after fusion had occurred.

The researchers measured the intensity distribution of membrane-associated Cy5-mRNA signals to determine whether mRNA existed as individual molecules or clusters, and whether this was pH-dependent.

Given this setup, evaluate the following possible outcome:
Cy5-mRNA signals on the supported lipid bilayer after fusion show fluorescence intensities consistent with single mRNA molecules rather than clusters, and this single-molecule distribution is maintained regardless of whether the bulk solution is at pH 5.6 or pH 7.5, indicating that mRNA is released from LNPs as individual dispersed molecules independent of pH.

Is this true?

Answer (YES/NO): NO